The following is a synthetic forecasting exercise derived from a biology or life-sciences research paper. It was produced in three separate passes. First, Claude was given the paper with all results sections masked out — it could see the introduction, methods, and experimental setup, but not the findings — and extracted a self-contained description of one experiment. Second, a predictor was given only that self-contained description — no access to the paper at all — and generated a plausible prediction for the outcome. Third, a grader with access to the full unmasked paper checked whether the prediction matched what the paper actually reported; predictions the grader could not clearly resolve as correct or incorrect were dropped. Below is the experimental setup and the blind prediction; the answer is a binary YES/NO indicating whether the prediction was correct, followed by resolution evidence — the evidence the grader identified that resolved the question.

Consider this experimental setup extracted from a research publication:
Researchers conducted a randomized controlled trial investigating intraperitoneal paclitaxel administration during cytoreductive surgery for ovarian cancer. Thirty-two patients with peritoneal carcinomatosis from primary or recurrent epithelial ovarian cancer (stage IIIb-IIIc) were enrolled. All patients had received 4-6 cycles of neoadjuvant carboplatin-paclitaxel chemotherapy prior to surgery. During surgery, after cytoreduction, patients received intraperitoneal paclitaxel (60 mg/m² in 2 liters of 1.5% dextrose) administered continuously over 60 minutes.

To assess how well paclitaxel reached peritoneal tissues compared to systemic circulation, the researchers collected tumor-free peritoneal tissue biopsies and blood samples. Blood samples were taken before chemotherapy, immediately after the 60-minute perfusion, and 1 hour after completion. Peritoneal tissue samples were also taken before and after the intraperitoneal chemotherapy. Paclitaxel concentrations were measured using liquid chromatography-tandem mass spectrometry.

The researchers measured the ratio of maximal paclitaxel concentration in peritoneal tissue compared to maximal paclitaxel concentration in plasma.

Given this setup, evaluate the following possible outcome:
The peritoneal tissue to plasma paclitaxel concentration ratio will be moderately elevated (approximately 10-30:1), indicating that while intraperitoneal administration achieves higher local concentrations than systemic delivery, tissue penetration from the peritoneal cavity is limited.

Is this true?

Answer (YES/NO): NO